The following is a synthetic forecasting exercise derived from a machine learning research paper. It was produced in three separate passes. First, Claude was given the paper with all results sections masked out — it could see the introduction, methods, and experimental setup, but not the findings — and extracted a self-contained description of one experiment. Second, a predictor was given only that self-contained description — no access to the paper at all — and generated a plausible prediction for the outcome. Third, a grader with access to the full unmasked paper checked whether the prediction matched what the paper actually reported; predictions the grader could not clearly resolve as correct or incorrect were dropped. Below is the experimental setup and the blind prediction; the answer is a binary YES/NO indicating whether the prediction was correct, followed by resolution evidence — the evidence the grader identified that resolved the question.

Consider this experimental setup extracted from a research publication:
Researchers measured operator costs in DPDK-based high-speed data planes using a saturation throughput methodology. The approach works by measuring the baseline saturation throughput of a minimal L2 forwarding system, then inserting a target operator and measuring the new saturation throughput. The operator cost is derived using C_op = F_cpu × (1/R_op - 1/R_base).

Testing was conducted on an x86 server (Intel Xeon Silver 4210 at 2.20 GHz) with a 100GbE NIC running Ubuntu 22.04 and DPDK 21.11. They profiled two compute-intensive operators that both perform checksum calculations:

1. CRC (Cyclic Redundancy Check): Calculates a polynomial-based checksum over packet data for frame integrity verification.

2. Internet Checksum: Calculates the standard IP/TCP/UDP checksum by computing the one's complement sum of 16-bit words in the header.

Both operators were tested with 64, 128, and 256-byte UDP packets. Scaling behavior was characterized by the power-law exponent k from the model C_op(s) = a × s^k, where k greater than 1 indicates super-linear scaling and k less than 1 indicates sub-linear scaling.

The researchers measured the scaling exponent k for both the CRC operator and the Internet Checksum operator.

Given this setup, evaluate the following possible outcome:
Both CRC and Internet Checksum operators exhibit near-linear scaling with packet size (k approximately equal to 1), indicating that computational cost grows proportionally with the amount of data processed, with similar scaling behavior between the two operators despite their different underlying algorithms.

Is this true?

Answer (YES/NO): NO